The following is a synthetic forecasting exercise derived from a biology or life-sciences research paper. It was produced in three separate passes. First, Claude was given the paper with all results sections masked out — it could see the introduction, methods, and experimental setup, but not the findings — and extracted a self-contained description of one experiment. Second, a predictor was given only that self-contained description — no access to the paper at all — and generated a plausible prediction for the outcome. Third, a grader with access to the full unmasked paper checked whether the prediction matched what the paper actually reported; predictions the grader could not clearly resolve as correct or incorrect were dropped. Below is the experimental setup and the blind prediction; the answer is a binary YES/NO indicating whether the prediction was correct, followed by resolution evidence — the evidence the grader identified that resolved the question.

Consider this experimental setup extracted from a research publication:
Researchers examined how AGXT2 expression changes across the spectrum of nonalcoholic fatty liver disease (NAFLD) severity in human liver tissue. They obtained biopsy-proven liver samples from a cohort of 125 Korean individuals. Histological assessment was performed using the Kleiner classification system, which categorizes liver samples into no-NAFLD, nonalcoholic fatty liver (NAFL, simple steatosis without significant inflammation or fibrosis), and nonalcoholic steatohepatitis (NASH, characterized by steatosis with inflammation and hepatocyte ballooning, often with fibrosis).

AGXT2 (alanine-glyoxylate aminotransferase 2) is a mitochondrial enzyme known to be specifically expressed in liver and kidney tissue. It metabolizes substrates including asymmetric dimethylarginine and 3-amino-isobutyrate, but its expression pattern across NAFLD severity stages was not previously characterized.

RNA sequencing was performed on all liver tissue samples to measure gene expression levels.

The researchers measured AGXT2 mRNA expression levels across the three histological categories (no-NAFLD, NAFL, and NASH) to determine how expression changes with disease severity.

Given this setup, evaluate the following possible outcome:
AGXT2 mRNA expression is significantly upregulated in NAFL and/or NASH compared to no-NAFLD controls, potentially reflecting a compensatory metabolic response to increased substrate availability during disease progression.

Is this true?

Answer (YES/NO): NO